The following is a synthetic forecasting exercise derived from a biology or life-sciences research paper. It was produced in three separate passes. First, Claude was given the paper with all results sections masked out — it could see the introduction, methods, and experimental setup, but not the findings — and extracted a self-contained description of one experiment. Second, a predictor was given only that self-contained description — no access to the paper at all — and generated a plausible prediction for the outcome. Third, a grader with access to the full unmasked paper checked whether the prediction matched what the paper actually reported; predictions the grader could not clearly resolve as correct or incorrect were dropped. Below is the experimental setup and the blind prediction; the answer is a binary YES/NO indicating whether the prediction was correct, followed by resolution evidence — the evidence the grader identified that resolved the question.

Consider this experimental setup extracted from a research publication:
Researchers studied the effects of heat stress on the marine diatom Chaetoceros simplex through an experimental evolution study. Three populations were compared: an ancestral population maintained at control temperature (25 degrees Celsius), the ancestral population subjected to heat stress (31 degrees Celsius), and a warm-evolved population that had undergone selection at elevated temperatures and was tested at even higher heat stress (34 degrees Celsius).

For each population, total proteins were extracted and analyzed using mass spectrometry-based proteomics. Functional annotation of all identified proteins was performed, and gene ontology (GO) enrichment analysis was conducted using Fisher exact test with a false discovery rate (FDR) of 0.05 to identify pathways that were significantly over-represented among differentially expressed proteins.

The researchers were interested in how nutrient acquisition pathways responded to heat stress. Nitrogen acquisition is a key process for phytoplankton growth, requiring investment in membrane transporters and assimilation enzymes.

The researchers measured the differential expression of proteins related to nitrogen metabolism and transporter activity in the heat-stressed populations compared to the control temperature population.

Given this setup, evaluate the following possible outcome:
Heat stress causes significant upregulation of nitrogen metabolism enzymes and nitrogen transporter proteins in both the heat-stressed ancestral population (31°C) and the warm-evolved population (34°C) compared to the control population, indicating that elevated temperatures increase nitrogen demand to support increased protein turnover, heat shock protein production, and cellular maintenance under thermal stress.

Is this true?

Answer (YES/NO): NO